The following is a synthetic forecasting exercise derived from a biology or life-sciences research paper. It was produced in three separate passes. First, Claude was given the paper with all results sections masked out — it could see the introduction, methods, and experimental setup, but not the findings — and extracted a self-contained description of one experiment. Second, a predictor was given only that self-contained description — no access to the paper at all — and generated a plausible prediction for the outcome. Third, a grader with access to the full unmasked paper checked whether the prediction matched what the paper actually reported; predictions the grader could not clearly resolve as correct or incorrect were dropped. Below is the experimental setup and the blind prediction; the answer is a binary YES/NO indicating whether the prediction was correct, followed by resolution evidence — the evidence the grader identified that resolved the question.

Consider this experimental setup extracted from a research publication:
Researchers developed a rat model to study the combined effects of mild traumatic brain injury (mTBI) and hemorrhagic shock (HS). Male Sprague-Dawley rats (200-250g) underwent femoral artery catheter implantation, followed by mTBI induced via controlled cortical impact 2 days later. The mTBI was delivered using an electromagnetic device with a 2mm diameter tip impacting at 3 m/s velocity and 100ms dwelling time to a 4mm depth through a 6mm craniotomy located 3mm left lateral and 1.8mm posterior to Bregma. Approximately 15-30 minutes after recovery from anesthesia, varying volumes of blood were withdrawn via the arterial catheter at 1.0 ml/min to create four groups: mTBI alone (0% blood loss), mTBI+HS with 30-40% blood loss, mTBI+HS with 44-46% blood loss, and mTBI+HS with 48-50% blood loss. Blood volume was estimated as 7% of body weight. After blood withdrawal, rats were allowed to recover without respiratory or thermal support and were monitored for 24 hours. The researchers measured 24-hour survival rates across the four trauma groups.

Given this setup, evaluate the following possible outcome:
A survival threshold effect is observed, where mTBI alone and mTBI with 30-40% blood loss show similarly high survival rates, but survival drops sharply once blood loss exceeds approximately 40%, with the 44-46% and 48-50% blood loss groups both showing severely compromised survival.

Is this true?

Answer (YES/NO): NO